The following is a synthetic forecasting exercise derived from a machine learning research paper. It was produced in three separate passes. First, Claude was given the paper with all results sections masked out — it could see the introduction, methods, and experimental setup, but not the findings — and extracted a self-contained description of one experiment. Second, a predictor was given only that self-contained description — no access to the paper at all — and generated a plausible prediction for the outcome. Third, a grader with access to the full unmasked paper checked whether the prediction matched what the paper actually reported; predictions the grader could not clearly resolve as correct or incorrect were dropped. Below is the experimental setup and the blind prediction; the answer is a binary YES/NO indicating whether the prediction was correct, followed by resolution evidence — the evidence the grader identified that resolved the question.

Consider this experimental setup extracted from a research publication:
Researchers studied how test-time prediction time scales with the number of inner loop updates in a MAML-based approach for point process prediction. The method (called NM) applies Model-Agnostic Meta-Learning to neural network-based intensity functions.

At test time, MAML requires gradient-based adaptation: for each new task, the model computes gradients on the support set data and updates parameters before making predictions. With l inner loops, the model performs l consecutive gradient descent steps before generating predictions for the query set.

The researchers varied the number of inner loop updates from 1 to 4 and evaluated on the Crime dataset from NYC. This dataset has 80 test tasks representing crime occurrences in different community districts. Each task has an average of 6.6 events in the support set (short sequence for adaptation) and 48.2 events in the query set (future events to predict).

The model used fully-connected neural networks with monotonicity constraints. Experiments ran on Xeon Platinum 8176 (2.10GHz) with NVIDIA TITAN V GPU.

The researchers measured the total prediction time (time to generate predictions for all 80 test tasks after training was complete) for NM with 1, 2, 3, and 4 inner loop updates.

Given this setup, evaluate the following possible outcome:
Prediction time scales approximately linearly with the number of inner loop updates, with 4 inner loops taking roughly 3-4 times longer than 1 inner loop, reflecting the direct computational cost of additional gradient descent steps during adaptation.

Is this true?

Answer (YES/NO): NO